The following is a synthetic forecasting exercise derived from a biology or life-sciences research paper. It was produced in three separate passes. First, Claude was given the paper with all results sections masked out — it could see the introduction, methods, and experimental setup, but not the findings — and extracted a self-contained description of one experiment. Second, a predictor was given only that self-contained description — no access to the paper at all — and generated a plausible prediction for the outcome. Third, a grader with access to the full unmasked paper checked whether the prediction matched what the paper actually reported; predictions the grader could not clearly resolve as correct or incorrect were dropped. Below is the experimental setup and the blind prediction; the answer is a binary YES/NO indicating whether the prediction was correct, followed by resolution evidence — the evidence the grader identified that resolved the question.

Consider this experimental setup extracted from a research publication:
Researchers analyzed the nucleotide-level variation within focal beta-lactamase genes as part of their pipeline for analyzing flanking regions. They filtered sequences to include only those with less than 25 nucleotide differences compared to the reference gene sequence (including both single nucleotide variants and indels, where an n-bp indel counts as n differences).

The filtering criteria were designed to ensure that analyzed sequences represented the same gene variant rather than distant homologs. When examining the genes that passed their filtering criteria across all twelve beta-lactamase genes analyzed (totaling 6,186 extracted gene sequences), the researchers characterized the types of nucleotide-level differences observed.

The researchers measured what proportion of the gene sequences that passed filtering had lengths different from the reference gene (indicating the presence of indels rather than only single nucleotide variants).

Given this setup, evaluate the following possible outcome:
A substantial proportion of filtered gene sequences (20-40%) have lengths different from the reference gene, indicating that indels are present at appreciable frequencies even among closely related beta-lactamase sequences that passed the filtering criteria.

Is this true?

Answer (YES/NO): NO